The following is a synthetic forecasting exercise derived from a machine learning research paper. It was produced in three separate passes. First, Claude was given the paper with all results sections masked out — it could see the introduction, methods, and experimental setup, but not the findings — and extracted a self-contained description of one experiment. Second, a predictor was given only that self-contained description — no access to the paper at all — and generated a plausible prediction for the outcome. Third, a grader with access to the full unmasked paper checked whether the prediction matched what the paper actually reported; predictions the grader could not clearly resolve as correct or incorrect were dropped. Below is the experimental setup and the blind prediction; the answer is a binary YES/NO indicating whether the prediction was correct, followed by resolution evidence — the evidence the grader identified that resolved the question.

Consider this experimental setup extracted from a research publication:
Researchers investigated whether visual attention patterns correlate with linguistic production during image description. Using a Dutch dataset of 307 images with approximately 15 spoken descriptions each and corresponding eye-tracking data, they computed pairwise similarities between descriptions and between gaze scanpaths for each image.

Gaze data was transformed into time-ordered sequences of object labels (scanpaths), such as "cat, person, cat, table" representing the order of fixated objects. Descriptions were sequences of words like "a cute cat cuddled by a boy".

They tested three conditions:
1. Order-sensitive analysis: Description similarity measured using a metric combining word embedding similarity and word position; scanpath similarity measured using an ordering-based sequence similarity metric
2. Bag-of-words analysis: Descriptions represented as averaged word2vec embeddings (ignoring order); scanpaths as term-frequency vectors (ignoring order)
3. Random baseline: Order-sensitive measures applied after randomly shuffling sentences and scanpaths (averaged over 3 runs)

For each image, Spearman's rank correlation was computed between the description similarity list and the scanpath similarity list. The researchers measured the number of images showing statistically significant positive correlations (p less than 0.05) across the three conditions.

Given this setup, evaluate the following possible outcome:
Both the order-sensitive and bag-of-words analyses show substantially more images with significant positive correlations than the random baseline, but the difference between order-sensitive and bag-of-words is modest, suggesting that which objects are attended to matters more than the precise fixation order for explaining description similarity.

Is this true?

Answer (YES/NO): NO